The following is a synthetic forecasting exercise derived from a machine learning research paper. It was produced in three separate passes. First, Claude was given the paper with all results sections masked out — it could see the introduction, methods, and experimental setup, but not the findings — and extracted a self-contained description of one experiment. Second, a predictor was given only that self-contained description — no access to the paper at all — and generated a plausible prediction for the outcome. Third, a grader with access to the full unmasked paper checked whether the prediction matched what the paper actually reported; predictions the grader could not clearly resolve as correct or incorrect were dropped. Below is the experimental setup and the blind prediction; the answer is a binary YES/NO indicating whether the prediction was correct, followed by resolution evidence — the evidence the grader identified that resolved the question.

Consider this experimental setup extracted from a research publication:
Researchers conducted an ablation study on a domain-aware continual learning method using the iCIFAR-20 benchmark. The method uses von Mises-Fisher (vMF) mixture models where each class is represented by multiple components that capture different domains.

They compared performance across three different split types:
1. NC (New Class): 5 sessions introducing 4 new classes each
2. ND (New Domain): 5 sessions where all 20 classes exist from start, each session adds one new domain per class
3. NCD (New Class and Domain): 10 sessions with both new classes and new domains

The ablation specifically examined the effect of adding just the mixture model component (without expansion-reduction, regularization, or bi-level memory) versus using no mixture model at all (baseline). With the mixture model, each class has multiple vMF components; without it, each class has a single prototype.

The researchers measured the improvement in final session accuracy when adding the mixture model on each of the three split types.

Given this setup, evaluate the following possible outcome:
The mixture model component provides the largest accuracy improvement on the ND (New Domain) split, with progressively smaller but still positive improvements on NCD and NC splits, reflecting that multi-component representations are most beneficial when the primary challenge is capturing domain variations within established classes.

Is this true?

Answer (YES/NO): NO